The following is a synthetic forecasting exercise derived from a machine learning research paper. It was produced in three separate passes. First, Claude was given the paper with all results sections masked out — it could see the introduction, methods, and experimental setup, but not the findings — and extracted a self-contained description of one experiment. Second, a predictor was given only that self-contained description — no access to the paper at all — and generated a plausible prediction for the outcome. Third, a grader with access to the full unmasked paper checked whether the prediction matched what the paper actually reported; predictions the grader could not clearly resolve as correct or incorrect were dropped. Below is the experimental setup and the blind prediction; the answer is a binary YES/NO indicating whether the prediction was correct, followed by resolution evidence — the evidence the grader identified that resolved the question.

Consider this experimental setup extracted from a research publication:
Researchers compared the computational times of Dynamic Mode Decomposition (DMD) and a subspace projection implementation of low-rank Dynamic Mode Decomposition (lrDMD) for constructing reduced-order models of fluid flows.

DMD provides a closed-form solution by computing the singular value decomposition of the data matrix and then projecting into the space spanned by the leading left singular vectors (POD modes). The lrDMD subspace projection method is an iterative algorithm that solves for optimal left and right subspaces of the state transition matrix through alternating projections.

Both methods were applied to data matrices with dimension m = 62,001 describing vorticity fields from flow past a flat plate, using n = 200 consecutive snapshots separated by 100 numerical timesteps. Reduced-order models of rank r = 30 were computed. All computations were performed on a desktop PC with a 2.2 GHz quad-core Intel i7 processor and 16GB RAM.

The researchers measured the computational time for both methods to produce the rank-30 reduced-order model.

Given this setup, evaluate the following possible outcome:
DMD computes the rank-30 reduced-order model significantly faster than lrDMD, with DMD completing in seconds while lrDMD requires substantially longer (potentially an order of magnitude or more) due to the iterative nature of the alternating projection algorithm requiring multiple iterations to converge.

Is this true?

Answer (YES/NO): NO